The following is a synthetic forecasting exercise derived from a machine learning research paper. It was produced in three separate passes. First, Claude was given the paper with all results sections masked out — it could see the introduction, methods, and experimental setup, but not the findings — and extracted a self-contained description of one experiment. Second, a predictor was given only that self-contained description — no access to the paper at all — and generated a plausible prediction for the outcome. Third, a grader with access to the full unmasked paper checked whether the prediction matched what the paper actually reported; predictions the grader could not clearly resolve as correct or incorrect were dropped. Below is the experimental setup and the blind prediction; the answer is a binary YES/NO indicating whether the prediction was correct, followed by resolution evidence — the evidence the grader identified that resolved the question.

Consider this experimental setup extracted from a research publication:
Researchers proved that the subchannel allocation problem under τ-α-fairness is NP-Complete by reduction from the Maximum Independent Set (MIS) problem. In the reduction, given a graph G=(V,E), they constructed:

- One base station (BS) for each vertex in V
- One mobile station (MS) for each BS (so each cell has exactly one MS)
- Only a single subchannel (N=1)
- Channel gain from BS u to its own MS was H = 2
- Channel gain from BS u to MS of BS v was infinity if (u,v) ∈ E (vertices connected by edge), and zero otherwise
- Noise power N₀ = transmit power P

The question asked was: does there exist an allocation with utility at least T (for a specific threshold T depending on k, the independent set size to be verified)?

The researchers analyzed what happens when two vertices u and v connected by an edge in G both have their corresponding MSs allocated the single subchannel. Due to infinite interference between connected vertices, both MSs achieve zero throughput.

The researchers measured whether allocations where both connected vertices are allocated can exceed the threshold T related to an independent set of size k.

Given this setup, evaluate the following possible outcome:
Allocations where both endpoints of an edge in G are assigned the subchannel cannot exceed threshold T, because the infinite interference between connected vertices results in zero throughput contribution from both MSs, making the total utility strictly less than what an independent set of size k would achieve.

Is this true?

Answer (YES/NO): NO